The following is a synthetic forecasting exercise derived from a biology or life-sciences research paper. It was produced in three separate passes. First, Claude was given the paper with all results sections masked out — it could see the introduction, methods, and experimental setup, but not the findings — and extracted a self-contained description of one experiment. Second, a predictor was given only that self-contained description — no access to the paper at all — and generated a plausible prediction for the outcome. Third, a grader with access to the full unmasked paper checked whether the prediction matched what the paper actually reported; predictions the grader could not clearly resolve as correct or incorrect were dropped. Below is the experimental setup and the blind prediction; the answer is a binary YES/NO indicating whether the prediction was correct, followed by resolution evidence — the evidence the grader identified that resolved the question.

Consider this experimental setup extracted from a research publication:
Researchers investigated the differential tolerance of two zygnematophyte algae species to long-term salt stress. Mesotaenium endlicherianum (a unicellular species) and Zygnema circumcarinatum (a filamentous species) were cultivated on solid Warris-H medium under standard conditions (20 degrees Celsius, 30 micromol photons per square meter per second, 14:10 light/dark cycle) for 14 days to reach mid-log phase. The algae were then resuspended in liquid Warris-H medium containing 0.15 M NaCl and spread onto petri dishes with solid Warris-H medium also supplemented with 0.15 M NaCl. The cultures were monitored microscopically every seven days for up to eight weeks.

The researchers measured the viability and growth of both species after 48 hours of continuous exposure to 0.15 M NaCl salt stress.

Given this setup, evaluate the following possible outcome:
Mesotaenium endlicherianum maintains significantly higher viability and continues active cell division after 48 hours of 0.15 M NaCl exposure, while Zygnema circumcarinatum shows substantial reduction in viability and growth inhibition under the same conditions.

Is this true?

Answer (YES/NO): YES